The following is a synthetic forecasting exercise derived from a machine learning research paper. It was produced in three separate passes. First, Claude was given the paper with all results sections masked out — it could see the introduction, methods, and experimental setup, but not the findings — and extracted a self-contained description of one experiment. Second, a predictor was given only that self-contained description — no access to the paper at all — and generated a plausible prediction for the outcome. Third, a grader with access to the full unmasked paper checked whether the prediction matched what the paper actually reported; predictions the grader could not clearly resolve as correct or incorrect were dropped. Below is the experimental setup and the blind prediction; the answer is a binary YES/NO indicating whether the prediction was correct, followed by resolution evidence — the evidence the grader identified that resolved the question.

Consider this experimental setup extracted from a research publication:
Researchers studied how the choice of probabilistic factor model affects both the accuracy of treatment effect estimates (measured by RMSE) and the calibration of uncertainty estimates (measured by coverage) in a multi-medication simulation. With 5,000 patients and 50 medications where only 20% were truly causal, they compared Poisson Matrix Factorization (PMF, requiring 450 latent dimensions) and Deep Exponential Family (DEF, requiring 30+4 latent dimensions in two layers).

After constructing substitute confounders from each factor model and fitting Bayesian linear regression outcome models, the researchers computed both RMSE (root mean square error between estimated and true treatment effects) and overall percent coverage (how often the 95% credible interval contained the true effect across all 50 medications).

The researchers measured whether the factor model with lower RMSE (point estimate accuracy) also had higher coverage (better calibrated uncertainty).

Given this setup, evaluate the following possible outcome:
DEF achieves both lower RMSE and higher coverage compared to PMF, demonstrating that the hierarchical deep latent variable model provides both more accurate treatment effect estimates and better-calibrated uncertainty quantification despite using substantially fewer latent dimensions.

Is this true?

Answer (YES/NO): NO